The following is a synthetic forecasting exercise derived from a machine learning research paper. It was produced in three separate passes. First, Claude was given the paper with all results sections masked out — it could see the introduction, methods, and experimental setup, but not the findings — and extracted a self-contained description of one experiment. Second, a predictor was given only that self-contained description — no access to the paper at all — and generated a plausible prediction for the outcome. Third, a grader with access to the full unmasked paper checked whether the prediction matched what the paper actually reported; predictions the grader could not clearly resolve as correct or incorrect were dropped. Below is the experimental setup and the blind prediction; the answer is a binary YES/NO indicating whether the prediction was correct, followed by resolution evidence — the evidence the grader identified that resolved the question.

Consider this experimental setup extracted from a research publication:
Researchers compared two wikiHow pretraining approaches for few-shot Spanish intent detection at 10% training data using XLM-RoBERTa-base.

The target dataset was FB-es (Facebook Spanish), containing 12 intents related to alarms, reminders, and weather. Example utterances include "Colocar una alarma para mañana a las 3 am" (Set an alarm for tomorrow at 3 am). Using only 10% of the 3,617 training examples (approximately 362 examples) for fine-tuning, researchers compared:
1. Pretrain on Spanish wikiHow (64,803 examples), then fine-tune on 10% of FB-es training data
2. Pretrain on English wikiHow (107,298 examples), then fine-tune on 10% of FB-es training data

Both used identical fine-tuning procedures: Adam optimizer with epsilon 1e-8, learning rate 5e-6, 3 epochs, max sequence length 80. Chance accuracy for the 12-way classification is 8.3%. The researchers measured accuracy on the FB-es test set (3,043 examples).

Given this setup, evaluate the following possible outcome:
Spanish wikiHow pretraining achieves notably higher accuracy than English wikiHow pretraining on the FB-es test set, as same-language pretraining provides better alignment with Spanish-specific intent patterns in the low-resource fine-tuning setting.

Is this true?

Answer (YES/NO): NO